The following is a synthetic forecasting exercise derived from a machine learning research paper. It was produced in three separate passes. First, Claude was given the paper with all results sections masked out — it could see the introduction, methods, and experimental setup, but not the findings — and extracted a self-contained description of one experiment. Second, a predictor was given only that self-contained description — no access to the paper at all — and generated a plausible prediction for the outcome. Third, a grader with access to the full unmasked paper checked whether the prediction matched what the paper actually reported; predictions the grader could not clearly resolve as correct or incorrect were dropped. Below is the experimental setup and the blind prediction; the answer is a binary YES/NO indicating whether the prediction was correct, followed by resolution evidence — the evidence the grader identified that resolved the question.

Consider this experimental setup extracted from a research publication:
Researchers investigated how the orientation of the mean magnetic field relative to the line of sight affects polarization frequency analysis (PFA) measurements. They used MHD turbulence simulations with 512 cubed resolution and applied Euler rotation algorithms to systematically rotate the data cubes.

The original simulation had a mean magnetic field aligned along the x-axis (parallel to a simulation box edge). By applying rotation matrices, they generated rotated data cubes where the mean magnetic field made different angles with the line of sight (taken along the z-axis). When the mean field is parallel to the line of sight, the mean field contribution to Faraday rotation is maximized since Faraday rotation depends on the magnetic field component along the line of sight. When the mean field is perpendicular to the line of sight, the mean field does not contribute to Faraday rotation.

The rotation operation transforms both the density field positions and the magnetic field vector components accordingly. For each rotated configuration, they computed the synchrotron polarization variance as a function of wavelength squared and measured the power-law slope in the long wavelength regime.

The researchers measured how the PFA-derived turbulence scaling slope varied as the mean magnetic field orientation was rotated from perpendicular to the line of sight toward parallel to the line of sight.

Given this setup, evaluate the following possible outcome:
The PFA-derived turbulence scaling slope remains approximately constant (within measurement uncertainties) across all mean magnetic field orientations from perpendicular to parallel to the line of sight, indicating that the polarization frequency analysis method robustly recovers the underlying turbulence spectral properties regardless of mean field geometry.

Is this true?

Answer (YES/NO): NO